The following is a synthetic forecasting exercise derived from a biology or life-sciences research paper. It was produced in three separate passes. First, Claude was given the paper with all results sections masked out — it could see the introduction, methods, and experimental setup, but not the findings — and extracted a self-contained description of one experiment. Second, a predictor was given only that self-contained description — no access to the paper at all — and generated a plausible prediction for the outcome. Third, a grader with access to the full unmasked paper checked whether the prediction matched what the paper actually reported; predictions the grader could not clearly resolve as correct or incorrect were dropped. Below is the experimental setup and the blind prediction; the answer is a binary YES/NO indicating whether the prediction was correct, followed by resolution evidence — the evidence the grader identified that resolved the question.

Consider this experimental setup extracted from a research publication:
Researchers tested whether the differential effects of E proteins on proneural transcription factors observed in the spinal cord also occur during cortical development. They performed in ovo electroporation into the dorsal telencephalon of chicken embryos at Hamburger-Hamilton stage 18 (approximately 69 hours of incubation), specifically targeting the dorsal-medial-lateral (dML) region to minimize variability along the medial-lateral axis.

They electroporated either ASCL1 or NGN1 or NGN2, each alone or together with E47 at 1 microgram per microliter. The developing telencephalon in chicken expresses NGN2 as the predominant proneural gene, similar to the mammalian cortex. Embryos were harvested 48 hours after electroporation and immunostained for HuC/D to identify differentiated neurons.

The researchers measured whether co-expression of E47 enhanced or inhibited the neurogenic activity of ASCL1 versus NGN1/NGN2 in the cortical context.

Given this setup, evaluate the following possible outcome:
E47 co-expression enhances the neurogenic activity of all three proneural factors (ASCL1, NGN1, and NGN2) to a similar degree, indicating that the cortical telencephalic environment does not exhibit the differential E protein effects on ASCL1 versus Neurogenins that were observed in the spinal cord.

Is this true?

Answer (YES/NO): NO